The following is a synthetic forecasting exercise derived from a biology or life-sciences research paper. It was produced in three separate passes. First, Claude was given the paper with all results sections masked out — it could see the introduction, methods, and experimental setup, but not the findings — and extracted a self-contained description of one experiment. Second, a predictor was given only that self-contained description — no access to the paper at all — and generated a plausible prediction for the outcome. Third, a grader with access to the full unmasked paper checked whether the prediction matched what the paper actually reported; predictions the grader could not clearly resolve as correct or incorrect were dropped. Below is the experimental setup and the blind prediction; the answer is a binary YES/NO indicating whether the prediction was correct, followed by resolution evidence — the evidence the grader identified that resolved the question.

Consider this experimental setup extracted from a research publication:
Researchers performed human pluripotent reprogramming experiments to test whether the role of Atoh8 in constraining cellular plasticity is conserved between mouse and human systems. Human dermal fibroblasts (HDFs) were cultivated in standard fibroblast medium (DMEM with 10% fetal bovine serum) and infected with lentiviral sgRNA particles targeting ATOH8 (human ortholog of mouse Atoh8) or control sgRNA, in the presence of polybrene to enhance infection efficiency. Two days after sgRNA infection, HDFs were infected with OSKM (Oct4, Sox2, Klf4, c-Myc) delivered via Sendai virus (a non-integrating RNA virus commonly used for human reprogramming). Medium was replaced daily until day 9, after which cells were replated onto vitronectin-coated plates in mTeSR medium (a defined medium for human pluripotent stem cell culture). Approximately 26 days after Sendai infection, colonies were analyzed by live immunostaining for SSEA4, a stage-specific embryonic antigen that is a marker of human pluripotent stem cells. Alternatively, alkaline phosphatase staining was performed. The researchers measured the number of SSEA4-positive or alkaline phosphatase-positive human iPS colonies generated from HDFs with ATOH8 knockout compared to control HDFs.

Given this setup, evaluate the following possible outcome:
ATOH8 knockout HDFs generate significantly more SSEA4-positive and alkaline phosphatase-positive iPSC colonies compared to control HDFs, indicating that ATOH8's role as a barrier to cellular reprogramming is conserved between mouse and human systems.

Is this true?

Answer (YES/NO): YES